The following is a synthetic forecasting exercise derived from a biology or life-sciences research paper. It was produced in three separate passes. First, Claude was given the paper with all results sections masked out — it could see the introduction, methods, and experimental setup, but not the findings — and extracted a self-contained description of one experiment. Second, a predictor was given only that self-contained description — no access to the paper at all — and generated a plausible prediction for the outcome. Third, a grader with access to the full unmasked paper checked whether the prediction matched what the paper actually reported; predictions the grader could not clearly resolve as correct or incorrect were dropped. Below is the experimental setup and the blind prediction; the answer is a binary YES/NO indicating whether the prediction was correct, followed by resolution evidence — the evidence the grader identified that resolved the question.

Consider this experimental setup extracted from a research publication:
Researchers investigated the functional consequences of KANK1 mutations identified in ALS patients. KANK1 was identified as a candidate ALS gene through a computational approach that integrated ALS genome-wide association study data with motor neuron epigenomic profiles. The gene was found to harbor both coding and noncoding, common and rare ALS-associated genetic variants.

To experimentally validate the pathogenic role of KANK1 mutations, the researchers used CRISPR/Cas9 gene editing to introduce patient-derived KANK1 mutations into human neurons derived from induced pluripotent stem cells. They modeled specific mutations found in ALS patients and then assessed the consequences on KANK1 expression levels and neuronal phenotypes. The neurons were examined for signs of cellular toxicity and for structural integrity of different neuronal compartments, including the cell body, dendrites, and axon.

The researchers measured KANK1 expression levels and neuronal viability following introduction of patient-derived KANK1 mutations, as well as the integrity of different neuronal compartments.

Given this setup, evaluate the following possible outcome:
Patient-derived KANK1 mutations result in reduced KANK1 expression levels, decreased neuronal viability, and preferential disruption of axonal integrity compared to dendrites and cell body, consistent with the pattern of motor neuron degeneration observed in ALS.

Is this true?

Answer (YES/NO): NO